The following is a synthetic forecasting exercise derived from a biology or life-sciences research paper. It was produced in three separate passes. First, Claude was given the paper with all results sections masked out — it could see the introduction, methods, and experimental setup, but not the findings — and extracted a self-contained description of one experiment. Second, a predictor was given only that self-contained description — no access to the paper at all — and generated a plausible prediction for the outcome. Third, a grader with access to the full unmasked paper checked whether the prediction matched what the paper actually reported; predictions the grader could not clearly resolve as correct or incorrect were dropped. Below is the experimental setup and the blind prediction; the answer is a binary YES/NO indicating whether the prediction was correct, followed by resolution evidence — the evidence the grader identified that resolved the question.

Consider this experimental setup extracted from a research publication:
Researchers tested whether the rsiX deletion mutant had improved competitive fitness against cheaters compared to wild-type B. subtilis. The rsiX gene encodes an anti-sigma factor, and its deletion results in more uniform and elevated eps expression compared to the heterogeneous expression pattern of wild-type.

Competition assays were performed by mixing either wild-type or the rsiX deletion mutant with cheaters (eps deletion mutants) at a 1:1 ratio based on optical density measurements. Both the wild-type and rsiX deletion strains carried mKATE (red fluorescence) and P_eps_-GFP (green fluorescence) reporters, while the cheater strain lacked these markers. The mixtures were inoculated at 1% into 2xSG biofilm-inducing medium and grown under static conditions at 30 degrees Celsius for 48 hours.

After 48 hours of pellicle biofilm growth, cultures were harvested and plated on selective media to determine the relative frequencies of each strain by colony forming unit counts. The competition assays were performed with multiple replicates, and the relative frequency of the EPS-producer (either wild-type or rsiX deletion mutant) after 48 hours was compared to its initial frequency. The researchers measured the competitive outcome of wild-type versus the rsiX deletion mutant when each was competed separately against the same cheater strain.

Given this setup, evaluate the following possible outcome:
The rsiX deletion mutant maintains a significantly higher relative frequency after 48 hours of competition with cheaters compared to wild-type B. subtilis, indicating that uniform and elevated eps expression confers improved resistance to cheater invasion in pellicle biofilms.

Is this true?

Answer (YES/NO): YES